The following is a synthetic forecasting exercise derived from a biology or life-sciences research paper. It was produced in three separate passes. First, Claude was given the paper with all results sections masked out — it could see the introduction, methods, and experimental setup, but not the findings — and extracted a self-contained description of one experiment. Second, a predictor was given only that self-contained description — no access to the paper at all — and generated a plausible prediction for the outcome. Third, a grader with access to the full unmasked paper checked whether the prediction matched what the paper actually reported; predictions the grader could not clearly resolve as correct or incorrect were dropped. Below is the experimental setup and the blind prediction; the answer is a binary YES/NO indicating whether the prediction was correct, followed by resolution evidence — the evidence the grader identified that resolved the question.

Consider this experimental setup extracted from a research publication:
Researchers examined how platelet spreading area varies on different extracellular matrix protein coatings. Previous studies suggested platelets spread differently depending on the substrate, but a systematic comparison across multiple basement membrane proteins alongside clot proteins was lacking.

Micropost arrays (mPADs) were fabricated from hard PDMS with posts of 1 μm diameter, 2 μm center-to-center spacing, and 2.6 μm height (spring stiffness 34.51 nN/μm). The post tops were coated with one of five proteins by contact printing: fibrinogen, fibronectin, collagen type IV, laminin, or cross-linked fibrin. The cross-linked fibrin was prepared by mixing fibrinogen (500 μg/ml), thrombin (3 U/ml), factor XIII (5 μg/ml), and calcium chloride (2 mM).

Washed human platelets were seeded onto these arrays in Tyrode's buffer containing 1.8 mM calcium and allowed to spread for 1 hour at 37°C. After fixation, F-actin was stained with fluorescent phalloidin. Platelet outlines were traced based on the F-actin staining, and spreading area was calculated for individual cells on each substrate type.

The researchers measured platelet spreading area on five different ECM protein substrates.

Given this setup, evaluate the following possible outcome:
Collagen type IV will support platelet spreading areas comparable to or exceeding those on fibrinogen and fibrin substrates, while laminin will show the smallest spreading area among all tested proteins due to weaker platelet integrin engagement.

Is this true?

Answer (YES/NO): NO